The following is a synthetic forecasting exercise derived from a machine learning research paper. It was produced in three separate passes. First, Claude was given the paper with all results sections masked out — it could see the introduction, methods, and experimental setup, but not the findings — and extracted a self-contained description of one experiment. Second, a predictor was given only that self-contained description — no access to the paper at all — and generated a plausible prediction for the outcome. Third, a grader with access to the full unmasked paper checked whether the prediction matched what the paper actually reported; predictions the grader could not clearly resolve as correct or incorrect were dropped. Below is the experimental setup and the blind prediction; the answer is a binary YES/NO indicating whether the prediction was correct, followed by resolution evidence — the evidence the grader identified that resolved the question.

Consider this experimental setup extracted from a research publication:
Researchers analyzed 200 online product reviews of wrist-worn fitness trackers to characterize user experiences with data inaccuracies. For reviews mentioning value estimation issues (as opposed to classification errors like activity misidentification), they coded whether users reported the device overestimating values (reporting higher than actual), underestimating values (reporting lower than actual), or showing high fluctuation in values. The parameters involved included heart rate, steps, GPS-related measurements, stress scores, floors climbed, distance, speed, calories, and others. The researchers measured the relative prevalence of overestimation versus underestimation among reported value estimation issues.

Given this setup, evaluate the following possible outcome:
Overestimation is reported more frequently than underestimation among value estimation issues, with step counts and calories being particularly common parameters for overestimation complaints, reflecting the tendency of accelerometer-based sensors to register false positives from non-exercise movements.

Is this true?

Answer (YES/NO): NO